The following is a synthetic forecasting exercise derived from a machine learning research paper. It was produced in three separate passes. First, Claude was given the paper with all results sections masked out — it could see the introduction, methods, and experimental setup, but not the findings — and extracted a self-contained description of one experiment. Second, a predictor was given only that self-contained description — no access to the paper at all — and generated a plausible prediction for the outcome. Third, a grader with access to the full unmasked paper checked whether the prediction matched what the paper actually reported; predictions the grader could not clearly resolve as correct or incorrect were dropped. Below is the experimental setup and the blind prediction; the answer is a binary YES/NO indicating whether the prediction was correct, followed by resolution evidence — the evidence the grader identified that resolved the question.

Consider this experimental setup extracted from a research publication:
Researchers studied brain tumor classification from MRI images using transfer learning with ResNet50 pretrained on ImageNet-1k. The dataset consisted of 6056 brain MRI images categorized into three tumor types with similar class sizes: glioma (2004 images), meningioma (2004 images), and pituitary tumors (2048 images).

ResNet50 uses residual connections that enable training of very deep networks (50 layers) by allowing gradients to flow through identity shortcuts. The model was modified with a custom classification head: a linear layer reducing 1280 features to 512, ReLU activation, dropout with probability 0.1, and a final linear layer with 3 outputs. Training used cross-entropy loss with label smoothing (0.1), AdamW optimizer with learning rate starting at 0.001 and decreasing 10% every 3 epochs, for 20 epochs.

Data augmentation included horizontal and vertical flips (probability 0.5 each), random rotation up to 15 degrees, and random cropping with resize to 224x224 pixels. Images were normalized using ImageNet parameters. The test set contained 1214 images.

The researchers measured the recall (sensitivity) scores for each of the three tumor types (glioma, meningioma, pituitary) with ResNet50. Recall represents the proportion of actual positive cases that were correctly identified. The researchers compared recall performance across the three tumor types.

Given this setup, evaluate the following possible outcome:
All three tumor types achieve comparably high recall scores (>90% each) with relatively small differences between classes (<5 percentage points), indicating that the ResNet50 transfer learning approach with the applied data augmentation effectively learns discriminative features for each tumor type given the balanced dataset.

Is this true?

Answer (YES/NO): NO